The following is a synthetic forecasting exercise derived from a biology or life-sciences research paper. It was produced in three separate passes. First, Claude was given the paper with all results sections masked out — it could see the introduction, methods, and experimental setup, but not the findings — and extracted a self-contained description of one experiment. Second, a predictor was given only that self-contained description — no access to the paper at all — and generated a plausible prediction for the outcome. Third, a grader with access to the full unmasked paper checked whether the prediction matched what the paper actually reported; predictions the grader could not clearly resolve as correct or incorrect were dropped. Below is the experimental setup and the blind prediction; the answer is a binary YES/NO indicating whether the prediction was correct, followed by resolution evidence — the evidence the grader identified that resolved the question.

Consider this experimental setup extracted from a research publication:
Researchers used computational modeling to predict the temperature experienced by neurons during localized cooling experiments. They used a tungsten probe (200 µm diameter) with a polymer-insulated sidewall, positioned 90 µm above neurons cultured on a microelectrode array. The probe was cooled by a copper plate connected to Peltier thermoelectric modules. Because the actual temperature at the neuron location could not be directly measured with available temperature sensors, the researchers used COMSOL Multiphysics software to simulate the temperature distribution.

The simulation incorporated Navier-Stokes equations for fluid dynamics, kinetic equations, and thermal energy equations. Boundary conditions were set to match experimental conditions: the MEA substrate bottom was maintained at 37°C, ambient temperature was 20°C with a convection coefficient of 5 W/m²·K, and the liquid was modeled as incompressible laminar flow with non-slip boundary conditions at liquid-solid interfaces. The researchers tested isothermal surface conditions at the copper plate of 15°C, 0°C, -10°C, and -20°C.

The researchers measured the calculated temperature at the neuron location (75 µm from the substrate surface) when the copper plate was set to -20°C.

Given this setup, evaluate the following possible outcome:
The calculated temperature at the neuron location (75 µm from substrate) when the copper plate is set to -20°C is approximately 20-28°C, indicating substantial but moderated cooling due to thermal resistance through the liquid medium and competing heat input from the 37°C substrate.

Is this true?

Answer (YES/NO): NO